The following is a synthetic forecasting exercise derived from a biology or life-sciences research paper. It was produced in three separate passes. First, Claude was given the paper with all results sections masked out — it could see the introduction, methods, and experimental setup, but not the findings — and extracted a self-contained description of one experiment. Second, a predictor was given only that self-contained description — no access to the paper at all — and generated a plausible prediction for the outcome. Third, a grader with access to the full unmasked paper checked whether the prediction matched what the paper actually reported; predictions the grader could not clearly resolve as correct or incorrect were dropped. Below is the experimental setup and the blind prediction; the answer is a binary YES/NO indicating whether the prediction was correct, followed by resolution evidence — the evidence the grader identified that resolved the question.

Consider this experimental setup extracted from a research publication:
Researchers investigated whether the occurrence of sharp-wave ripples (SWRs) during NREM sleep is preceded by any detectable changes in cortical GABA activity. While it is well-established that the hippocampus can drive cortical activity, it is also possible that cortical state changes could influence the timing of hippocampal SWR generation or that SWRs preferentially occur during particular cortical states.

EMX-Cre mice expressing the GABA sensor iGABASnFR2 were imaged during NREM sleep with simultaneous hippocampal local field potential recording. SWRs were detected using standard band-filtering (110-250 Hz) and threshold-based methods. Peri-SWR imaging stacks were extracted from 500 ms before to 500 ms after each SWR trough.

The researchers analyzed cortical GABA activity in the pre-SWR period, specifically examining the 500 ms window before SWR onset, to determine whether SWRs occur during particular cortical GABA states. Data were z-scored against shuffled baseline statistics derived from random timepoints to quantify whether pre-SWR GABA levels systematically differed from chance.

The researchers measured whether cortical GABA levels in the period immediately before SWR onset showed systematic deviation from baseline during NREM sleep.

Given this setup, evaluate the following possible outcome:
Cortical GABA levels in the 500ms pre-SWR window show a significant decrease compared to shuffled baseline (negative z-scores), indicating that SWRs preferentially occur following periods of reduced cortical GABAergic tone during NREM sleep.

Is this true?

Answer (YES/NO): NO